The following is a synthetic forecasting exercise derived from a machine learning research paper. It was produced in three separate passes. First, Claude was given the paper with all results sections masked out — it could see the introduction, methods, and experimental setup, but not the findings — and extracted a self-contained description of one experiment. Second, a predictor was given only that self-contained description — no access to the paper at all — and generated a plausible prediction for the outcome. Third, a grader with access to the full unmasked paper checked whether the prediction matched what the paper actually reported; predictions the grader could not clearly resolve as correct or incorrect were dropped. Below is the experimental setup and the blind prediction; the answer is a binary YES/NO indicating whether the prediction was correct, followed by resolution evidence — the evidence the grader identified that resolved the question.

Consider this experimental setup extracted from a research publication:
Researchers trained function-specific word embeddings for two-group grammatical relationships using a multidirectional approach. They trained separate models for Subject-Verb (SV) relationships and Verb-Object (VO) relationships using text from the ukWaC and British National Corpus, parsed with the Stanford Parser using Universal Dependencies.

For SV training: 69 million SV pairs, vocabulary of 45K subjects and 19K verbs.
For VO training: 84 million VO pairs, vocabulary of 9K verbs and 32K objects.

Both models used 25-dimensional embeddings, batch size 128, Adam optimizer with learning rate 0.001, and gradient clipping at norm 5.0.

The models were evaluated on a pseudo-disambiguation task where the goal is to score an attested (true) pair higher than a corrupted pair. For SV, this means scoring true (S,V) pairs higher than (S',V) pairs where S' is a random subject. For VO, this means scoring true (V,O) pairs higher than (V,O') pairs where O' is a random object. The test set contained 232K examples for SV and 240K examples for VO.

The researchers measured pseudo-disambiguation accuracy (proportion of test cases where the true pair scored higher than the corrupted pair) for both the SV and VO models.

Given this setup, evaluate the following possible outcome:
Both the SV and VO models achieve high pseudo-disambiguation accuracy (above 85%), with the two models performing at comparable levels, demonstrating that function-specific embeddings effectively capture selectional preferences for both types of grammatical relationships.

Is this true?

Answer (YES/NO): YES